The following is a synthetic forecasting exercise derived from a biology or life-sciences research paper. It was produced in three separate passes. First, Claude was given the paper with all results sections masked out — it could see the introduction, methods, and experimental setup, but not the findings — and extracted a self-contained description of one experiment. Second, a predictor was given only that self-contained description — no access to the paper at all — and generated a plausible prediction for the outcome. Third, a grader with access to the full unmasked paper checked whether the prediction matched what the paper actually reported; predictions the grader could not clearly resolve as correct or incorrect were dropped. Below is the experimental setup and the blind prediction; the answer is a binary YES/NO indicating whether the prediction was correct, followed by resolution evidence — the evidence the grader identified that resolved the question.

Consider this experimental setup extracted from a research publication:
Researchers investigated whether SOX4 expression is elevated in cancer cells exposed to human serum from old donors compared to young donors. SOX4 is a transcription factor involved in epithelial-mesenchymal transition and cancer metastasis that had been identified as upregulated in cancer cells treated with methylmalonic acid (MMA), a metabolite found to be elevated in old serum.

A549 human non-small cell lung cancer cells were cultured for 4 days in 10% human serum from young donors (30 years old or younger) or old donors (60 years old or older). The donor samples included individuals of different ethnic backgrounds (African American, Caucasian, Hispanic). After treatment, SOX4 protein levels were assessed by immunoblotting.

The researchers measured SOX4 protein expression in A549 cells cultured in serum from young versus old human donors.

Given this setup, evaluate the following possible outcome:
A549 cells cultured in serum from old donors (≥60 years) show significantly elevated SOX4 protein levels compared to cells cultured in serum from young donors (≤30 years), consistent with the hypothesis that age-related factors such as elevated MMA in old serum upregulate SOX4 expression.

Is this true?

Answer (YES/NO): YES